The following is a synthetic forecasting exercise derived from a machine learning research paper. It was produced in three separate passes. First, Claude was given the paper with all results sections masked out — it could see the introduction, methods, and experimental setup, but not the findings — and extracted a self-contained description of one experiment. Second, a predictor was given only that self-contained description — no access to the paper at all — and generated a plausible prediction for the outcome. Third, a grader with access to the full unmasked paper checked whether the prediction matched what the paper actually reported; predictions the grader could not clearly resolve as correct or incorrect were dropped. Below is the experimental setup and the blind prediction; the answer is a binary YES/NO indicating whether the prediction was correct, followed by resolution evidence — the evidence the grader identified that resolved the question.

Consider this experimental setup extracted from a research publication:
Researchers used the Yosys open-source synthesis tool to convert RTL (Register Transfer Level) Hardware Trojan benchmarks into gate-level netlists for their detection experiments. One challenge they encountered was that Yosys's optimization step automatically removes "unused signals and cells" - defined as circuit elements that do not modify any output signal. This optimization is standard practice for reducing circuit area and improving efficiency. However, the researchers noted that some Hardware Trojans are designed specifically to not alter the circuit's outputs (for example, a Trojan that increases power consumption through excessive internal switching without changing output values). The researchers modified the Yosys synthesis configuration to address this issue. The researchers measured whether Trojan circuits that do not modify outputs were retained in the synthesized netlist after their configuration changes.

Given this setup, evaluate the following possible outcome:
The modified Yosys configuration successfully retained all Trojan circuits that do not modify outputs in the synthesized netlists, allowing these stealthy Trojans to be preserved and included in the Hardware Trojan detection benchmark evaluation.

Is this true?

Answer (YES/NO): YES